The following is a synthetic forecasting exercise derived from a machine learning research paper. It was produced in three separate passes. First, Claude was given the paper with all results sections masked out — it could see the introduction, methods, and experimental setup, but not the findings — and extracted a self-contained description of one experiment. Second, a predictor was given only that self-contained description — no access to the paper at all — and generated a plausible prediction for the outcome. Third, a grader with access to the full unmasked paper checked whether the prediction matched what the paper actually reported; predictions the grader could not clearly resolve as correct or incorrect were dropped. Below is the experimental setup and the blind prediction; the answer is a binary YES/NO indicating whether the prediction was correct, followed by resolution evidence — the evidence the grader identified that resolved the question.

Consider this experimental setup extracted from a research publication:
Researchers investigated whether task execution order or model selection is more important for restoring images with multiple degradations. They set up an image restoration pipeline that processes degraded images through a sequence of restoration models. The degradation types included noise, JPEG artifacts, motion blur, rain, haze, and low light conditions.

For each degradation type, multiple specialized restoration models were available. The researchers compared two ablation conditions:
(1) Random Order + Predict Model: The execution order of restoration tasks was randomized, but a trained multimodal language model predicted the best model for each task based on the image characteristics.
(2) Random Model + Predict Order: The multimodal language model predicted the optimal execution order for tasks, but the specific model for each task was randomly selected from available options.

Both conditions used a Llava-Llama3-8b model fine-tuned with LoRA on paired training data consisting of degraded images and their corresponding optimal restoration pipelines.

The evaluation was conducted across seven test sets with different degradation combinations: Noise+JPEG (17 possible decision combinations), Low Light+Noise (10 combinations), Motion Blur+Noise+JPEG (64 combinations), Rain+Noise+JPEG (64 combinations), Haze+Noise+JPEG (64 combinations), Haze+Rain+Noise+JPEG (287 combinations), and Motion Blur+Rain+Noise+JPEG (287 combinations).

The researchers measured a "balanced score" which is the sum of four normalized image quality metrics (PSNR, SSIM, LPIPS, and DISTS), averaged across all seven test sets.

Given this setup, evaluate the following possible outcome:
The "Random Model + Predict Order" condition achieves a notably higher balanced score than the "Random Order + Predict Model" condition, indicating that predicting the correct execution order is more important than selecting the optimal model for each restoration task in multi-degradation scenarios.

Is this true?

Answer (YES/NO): YES